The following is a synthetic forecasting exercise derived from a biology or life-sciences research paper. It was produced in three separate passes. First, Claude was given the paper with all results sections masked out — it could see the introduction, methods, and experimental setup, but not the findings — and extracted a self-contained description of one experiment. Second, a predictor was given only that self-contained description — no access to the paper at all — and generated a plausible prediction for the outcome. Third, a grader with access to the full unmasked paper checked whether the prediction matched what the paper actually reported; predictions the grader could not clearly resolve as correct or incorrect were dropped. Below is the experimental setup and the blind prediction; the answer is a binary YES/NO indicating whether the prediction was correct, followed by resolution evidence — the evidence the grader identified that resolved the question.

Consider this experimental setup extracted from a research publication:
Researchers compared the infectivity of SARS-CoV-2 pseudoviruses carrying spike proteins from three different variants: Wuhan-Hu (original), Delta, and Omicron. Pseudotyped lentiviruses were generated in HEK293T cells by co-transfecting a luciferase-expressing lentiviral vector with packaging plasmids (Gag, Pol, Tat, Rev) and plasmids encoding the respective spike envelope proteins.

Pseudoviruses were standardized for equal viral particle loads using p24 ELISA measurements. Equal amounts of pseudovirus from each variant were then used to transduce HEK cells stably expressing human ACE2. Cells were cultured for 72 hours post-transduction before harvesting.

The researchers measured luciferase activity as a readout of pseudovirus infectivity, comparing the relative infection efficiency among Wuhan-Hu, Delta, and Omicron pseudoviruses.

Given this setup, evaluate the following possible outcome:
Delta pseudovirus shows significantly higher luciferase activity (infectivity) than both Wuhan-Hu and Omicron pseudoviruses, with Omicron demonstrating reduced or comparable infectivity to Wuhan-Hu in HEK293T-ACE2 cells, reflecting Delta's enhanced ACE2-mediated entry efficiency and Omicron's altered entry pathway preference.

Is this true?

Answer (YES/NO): NO